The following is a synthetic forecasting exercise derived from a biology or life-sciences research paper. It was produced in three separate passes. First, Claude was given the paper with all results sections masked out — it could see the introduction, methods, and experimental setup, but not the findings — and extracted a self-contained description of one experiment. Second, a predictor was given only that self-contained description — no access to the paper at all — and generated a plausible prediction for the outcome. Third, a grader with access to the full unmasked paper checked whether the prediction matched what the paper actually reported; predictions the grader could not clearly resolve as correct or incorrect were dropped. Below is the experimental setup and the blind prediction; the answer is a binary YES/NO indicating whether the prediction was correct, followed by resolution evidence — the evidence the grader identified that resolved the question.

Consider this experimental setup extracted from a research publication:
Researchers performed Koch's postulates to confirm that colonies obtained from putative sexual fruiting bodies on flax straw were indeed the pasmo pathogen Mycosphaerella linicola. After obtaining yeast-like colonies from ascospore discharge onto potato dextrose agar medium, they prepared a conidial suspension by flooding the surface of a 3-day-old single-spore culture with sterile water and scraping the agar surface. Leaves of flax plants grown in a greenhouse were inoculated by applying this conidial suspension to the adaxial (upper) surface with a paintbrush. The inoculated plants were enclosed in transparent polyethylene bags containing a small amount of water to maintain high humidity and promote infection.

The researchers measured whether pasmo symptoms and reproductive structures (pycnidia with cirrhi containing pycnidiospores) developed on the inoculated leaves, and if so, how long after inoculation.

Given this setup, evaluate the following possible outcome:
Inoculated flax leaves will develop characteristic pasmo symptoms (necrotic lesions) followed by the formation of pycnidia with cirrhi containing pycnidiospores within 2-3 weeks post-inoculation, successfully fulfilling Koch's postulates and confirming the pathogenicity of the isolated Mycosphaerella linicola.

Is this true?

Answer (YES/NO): YES